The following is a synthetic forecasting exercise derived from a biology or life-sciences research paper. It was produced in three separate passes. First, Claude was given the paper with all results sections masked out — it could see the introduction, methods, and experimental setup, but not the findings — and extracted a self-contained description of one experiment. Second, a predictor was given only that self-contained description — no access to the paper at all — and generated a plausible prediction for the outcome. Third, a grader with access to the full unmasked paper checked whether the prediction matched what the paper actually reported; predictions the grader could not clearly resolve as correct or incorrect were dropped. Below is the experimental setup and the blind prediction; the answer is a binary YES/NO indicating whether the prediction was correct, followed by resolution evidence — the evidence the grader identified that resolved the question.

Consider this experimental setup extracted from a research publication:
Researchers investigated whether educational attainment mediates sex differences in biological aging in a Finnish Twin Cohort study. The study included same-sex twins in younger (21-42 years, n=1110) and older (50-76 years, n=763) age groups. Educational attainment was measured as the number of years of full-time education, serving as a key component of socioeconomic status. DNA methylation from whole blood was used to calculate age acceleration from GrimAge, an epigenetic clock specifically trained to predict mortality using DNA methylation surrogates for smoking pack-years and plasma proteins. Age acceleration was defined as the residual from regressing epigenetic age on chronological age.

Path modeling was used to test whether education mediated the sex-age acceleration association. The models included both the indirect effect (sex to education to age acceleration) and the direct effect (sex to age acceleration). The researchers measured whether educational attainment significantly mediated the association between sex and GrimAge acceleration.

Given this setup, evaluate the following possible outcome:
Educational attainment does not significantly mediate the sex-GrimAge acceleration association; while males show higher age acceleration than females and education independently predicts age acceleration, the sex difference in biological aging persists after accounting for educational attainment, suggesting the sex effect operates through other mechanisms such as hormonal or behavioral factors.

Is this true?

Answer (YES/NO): NO